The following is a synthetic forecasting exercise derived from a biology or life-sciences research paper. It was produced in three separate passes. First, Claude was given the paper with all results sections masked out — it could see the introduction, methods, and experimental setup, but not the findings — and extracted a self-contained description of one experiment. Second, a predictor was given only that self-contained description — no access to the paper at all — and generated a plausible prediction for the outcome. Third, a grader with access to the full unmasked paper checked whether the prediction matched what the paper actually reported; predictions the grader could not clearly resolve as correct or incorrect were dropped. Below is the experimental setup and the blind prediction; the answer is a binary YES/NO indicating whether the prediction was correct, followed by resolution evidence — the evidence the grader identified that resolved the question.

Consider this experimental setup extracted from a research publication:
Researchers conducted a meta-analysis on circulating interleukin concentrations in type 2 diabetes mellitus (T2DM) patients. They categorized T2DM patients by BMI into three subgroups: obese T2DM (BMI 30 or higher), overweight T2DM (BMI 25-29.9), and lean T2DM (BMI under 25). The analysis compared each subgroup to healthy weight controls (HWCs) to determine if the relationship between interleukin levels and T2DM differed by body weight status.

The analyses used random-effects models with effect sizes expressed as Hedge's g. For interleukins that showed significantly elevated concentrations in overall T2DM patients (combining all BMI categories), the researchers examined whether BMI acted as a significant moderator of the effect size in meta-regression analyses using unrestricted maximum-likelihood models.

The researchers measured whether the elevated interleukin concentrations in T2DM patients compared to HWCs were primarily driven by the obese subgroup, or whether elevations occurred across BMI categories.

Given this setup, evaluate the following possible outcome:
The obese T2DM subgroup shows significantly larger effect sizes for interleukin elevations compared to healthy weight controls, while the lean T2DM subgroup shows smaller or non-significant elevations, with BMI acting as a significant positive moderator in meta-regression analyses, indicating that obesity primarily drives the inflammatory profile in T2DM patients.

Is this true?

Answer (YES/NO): NO